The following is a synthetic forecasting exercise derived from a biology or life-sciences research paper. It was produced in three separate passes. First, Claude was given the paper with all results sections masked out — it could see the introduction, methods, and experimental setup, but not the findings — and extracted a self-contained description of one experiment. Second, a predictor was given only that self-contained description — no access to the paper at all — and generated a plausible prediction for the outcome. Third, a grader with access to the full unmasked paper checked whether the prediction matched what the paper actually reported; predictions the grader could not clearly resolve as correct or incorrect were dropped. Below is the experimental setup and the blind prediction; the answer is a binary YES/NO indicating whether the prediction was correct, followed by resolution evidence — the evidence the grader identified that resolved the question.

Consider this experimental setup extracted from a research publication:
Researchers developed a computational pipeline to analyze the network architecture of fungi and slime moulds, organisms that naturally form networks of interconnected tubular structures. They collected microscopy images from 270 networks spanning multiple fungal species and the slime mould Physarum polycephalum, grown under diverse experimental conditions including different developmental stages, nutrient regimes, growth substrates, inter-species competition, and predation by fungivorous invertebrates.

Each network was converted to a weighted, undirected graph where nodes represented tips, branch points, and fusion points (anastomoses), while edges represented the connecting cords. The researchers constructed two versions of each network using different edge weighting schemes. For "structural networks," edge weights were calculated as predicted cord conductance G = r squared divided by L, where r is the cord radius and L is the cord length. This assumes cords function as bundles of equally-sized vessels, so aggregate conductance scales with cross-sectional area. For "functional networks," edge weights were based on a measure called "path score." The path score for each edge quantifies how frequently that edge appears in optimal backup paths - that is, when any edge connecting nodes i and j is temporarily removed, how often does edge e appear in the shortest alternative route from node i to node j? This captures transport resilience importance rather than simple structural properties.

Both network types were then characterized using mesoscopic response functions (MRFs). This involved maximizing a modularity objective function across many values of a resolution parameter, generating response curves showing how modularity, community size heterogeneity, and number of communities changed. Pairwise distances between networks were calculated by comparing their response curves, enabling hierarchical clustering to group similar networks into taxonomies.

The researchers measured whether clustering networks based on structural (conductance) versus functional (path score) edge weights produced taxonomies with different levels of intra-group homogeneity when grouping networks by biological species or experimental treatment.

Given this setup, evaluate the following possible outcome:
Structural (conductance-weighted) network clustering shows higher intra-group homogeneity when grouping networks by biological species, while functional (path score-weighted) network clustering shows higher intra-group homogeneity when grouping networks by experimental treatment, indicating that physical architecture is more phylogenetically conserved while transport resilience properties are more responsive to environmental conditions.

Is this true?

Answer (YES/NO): NO